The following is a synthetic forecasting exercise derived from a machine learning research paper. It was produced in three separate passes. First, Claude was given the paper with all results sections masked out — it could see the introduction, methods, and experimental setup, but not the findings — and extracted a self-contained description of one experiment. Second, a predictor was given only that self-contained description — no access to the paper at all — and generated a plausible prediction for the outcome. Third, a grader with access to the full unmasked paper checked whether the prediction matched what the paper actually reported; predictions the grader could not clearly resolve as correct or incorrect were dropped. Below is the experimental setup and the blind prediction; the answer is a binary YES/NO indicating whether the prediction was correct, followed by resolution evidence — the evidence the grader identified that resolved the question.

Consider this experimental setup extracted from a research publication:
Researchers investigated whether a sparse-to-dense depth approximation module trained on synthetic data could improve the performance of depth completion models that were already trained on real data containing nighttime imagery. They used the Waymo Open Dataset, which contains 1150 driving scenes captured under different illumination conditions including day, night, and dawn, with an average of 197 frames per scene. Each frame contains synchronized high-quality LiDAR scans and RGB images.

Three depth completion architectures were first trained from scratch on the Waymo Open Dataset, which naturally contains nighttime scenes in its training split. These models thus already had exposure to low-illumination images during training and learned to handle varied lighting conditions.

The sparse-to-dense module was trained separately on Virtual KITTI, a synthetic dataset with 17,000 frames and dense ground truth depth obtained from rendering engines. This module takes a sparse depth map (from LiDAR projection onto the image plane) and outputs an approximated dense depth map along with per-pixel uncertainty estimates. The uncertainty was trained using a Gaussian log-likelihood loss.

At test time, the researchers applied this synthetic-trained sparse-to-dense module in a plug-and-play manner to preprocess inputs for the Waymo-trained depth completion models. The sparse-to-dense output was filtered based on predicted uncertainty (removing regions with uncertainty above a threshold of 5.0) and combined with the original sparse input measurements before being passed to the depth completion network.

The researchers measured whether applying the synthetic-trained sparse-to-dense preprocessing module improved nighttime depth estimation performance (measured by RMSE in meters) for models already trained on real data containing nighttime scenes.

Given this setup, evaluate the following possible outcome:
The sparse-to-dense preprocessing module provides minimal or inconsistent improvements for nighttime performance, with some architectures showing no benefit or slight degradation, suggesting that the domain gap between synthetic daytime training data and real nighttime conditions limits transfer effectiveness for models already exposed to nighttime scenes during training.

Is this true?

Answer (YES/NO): NO